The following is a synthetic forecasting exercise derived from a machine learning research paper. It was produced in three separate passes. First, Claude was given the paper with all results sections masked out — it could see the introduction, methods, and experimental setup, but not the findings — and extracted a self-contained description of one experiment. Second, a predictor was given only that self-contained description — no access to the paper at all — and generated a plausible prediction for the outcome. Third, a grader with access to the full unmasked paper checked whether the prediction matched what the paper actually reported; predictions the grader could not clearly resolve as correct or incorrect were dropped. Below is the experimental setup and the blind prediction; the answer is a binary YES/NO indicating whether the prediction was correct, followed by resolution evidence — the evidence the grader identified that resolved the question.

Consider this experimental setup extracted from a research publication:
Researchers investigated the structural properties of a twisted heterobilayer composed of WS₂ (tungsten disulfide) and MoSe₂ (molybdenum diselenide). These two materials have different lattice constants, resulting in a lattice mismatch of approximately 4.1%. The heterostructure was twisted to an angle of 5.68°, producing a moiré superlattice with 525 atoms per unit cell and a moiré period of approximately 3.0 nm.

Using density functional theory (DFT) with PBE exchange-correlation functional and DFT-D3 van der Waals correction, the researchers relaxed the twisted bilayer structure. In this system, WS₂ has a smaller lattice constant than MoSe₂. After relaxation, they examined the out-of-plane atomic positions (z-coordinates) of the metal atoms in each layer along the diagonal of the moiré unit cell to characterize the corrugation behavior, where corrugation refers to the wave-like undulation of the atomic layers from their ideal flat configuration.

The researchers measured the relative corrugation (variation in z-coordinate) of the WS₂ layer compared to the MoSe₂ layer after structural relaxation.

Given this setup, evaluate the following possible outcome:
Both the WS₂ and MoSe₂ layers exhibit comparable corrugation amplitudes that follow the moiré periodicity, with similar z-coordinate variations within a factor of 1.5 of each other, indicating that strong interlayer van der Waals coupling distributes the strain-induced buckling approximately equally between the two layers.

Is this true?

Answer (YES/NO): NO